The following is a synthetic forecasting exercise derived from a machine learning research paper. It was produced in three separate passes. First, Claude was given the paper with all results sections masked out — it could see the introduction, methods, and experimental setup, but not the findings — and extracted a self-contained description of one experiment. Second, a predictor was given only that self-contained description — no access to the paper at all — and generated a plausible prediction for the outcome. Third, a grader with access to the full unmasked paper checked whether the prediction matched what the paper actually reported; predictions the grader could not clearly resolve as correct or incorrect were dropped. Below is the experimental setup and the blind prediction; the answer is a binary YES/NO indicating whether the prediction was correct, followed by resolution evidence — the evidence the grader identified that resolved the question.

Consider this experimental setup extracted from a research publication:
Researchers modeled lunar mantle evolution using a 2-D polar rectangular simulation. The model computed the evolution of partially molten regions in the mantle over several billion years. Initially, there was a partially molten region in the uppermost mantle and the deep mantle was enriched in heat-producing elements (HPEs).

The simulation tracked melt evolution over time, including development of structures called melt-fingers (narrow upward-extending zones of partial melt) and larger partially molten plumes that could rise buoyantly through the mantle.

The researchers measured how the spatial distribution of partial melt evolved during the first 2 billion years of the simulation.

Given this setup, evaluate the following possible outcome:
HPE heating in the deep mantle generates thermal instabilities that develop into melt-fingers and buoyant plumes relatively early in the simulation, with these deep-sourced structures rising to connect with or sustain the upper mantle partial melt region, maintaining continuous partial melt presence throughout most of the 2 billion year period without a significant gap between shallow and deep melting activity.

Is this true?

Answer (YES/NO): YES